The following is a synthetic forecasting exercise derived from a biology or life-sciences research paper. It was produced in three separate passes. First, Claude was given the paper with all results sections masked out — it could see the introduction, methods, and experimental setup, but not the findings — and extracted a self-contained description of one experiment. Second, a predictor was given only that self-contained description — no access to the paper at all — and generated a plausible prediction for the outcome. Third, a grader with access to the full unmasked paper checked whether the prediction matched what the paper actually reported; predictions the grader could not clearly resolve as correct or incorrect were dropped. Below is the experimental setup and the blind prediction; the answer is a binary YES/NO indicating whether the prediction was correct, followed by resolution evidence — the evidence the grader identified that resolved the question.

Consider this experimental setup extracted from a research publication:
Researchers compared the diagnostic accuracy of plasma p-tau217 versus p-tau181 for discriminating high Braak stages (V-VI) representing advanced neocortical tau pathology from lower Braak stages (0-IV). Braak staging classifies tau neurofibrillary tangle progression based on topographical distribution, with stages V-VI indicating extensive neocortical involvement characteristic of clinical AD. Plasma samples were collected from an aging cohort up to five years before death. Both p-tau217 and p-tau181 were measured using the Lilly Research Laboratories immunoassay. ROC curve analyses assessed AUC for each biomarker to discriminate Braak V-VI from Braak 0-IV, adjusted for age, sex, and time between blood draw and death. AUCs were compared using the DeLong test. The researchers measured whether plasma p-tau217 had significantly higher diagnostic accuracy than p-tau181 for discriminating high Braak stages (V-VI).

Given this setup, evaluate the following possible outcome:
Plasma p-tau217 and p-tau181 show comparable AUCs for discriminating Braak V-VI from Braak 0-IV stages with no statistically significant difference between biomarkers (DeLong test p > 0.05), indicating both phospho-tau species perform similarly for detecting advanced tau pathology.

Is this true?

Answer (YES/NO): NO